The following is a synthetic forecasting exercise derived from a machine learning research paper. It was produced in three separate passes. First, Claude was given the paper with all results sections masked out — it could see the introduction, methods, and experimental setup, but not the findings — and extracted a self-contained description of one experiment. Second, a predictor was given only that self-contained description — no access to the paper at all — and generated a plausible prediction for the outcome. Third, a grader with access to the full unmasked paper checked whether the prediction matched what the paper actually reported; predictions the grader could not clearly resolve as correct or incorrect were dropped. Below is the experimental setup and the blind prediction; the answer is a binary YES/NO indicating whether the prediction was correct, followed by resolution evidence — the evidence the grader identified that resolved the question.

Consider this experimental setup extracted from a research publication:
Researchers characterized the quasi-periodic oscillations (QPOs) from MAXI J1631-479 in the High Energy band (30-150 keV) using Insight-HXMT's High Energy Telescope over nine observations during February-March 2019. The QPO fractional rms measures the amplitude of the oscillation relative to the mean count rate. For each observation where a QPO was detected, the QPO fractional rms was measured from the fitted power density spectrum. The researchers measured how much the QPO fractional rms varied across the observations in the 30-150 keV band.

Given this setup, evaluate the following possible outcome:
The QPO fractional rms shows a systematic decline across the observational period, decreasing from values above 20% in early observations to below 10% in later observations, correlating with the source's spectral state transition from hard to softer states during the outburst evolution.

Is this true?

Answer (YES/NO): NO